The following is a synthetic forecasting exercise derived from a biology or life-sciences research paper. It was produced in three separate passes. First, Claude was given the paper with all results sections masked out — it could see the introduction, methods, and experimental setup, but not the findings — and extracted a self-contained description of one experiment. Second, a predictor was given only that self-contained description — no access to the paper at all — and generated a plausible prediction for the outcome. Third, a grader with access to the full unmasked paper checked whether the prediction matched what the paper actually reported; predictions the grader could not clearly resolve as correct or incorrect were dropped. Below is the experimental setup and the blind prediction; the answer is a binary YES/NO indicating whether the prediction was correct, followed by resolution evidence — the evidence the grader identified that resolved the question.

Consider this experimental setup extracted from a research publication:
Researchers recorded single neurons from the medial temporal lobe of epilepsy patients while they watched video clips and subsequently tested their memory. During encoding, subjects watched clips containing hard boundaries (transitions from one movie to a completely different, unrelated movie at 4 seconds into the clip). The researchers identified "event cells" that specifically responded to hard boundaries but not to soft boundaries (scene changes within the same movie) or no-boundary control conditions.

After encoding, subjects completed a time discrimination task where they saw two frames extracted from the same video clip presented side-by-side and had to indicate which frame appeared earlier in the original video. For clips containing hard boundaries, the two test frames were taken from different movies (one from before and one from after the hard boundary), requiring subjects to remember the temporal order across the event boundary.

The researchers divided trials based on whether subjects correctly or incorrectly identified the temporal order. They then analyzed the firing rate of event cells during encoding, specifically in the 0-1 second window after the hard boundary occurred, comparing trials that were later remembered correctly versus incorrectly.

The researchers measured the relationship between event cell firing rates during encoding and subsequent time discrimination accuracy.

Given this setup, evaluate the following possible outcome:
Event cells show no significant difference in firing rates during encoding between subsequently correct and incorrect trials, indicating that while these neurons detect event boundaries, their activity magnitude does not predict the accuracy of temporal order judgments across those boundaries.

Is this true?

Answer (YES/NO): YES